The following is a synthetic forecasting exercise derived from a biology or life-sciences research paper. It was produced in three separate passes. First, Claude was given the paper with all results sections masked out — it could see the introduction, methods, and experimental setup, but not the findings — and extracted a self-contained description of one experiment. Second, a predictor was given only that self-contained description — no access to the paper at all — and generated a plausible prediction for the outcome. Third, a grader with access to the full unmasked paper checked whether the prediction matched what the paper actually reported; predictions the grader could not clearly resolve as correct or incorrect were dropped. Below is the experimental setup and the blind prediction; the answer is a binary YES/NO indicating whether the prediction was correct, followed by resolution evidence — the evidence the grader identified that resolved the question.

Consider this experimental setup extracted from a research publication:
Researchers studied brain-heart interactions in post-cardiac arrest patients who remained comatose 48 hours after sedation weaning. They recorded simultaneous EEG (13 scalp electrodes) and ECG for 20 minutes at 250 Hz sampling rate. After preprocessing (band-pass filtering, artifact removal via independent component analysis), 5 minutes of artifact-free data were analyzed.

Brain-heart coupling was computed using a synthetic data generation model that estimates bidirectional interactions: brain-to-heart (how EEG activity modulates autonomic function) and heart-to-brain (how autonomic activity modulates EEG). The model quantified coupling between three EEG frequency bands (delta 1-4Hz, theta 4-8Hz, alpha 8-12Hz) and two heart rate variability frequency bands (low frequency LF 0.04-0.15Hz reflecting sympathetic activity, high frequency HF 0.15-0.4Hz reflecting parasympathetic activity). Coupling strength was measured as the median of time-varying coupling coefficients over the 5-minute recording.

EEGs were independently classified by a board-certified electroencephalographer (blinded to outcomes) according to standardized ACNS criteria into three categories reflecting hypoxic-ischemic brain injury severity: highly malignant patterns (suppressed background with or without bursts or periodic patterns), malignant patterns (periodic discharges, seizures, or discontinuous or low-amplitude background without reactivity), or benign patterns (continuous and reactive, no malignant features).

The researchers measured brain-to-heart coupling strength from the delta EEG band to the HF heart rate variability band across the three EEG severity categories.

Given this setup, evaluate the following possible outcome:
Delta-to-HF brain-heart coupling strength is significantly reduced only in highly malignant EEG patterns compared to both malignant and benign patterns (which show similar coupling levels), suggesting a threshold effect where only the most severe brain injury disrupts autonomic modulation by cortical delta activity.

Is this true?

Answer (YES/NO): NO